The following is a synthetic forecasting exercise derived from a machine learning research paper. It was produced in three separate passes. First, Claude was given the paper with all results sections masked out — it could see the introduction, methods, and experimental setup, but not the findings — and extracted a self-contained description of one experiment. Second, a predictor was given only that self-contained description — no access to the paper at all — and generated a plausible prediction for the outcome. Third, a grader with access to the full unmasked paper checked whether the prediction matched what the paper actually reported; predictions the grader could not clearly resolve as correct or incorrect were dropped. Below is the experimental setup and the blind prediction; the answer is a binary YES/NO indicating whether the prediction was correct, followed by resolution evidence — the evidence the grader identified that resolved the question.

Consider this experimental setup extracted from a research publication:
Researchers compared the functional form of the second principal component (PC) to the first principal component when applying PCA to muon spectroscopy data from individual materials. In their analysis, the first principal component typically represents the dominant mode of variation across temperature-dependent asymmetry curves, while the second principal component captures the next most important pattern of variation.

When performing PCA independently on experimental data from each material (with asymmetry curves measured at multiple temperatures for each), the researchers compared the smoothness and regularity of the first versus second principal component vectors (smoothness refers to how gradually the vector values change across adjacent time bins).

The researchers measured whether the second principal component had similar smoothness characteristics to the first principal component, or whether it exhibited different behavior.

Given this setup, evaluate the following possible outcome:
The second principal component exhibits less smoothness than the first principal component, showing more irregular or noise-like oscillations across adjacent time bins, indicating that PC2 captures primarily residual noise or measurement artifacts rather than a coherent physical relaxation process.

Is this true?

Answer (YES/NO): YES